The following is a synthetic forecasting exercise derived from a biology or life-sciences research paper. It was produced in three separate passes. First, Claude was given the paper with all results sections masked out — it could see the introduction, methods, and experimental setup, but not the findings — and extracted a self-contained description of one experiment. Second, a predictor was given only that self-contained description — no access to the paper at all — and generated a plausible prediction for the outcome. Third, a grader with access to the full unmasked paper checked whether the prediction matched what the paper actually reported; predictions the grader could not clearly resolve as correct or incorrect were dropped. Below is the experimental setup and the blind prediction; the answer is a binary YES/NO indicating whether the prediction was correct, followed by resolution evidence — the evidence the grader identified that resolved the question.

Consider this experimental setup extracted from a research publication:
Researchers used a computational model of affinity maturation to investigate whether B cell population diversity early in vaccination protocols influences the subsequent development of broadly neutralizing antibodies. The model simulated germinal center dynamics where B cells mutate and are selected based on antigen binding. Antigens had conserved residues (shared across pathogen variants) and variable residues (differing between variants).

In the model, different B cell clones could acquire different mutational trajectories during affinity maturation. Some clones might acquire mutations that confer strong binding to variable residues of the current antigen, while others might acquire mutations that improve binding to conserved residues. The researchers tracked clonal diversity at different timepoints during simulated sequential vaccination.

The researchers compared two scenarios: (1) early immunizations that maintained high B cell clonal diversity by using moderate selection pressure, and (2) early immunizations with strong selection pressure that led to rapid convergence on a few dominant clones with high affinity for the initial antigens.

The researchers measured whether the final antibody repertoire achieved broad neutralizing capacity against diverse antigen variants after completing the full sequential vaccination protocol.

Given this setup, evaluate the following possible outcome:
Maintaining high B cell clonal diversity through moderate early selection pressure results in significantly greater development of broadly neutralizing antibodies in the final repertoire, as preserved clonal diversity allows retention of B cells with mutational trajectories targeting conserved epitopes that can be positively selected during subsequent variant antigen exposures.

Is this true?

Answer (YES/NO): YES